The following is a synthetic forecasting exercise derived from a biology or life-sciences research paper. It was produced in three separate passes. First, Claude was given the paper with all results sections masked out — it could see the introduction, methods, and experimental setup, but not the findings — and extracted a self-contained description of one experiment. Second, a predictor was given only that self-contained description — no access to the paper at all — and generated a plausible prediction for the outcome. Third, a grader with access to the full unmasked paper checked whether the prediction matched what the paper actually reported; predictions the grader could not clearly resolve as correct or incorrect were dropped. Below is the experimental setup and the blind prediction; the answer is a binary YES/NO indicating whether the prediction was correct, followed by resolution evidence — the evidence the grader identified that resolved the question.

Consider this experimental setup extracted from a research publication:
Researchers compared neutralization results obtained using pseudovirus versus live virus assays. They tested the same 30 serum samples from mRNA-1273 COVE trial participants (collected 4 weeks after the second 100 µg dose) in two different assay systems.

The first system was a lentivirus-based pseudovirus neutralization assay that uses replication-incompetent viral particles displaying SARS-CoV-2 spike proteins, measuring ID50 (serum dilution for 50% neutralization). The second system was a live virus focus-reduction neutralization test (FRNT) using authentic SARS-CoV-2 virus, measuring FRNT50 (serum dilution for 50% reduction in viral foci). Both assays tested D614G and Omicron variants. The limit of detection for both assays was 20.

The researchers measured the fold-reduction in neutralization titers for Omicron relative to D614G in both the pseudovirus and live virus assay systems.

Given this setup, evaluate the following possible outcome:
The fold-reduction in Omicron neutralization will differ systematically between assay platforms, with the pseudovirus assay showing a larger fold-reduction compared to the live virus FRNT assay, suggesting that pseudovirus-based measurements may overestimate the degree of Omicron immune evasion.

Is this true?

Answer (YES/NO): YES